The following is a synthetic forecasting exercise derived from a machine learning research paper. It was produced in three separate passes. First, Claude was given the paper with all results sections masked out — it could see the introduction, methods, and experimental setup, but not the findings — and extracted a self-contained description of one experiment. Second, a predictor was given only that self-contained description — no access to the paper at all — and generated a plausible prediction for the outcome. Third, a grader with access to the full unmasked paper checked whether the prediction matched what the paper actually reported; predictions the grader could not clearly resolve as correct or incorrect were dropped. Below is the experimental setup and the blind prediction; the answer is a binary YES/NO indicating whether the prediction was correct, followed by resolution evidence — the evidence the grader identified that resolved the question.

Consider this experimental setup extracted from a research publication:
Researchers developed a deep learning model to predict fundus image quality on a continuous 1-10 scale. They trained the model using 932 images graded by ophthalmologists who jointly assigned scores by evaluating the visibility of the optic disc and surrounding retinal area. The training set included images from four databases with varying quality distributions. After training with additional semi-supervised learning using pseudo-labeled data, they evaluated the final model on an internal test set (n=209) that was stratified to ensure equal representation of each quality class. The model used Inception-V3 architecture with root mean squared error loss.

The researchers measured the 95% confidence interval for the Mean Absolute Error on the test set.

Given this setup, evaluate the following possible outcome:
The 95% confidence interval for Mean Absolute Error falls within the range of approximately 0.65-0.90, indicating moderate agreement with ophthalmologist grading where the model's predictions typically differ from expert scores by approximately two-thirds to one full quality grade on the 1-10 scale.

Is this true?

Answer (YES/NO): NO